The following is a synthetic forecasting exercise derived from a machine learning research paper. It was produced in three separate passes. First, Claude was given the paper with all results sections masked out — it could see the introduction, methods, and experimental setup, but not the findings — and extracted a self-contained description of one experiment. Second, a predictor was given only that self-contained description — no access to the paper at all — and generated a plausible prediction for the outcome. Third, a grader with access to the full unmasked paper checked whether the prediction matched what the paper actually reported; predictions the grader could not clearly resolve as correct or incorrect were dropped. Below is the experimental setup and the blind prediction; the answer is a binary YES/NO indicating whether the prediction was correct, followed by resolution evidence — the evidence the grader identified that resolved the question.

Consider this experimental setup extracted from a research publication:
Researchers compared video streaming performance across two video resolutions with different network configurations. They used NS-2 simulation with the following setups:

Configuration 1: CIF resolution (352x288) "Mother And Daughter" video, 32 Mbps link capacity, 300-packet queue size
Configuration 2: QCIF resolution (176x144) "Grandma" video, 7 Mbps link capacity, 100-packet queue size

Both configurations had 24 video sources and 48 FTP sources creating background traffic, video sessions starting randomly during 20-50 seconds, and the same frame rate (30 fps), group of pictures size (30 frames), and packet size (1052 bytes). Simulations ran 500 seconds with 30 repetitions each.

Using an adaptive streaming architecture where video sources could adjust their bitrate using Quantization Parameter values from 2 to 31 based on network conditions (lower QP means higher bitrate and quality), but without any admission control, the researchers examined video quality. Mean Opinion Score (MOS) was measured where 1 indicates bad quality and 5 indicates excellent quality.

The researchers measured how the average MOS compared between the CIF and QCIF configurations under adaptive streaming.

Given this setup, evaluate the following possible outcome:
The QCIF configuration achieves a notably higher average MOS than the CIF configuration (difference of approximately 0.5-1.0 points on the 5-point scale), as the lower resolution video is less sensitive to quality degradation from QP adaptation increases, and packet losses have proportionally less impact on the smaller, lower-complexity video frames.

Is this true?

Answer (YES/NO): NO